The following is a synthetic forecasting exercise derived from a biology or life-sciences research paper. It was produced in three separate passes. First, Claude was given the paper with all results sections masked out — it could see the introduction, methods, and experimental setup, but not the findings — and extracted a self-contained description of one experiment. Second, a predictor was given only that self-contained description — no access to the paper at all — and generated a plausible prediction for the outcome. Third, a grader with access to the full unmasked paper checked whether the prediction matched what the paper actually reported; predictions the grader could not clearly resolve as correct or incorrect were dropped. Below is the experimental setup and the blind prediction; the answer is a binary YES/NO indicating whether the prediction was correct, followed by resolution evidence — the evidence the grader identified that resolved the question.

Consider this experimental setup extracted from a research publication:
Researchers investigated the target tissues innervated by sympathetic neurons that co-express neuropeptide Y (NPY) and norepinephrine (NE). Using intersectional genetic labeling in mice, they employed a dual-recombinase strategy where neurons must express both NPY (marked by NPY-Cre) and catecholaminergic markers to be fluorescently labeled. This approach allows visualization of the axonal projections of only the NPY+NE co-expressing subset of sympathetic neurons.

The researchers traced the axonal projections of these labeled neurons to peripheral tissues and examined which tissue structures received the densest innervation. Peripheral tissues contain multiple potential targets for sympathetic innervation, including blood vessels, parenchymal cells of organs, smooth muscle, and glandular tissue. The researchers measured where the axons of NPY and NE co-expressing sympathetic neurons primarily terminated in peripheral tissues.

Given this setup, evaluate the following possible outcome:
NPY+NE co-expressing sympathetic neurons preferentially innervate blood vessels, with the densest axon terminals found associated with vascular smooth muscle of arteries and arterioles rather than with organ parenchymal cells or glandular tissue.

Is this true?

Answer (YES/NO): YES